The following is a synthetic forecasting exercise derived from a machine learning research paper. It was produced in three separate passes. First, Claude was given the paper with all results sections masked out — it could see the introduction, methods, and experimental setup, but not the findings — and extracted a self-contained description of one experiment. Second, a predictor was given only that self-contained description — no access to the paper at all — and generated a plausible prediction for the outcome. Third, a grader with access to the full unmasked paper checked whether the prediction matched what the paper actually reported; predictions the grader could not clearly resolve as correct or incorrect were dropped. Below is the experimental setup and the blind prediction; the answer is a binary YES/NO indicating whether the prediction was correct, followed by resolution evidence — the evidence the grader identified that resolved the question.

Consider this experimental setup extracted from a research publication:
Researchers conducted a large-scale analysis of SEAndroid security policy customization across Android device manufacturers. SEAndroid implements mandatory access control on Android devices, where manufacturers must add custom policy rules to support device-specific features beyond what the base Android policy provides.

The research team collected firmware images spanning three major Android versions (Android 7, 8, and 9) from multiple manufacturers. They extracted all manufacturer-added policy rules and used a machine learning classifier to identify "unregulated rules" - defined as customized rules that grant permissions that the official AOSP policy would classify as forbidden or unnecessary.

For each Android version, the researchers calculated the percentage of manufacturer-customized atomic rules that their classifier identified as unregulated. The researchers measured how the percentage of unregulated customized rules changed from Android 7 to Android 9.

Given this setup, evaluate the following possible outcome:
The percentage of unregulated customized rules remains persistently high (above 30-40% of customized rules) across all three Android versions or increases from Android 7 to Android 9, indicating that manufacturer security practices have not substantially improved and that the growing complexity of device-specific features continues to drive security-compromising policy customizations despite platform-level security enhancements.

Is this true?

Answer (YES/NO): NO